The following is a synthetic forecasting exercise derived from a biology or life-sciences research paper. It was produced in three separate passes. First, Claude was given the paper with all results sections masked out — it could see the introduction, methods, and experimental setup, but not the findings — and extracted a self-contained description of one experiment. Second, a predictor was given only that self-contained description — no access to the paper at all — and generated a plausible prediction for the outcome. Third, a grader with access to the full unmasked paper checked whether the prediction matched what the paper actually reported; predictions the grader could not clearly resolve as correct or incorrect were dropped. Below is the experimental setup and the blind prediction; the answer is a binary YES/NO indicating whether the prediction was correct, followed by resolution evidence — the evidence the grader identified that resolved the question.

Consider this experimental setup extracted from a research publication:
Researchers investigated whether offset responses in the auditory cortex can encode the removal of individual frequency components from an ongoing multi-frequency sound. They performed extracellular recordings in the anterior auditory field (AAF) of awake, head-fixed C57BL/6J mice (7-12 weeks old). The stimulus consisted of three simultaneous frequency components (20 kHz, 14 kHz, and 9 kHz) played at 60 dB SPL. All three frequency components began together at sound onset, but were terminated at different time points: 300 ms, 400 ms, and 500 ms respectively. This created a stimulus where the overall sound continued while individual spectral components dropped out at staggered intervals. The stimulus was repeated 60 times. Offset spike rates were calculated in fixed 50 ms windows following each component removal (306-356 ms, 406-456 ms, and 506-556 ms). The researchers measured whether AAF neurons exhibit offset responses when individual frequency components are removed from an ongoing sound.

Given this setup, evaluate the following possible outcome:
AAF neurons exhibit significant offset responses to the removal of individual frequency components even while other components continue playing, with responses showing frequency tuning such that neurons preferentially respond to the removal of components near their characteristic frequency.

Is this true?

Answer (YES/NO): NO